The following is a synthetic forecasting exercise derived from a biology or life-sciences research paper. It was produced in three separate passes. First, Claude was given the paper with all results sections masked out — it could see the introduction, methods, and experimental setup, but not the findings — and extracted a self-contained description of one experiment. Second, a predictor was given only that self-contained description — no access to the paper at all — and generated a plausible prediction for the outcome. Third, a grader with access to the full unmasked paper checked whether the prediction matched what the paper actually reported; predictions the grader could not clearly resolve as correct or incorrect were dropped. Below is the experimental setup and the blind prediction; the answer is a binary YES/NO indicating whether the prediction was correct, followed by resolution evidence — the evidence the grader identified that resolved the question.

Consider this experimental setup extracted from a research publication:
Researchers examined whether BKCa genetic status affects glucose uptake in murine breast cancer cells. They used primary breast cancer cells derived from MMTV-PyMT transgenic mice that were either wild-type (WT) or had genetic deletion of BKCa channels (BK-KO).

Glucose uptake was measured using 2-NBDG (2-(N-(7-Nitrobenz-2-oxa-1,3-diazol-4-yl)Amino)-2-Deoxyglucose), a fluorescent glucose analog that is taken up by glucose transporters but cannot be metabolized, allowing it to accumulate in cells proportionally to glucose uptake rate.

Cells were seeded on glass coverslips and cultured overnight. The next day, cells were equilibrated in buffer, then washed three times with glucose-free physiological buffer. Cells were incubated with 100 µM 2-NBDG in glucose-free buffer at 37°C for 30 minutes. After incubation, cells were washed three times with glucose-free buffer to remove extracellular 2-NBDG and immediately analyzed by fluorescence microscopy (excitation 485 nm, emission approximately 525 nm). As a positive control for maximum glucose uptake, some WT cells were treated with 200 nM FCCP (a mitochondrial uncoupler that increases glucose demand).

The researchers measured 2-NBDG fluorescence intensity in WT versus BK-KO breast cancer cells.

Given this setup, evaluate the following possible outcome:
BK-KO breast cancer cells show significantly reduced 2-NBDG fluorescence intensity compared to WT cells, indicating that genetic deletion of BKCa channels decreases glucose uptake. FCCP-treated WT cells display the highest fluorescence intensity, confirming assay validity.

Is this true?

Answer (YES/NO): NO